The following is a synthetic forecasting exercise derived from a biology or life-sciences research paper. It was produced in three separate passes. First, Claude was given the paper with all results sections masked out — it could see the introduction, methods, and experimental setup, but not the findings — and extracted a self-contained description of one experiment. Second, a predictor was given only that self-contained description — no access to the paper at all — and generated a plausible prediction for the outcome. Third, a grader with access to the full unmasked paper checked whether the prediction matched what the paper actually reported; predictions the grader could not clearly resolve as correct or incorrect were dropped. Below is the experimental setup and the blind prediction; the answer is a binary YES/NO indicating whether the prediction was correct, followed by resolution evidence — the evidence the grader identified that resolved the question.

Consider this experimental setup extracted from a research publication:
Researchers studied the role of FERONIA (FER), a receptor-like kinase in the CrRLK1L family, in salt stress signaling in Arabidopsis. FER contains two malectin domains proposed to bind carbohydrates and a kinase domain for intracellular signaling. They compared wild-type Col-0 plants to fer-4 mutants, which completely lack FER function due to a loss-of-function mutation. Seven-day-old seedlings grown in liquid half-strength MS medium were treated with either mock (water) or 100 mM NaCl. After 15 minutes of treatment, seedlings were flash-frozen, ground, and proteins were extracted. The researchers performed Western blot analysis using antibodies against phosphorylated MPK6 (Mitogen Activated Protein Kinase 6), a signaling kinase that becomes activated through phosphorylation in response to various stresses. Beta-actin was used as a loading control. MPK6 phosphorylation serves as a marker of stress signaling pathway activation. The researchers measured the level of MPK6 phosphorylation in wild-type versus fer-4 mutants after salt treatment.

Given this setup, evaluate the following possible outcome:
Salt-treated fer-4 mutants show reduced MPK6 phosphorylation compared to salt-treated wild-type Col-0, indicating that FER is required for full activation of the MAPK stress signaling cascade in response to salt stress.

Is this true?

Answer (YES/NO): NO